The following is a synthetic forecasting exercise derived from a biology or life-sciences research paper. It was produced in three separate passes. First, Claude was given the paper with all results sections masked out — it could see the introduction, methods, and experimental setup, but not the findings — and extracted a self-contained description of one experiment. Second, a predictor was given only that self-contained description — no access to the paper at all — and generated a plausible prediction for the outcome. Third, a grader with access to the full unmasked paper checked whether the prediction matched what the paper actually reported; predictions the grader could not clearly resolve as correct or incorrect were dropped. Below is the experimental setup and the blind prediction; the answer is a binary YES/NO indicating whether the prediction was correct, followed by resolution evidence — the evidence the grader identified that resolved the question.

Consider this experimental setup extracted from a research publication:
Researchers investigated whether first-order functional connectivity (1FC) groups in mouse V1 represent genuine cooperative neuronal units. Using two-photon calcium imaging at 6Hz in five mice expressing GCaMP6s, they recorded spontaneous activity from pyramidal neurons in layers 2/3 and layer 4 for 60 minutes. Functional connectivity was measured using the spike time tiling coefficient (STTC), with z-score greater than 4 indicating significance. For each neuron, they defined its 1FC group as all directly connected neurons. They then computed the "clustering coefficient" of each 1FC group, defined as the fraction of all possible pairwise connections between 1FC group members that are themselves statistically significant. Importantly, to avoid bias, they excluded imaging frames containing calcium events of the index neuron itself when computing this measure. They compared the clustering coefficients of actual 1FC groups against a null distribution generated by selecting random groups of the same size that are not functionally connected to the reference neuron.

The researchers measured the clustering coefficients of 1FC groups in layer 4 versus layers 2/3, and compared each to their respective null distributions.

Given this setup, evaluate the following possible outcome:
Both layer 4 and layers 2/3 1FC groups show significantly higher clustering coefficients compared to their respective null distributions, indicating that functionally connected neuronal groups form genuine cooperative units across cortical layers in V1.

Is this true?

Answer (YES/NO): YES